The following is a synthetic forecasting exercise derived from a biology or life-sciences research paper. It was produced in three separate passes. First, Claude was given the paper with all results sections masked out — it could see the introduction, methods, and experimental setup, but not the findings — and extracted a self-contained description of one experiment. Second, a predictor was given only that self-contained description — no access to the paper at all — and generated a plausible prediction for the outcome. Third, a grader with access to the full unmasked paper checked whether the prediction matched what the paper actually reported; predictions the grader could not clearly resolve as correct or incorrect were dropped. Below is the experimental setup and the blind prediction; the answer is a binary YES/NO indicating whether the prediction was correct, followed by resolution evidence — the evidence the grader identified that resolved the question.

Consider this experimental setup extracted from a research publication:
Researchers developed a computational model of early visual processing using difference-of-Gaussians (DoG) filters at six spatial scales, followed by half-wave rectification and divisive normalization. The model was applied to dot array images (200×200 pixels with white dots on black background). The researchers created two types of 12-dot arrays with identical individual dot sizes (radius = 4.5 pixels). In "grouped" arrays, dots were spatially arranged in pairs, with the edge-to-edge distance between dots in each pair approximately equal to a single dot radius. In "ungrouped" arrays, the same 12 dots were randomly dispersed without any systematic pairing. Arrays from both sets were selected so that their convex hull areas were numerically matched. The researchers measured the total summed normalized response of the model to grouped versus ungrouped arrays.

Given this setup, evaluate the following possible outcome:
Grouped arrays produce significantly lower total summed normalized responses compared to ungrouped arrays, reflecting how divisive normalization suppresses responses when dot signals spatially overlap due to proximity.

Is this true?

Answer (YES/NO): YES